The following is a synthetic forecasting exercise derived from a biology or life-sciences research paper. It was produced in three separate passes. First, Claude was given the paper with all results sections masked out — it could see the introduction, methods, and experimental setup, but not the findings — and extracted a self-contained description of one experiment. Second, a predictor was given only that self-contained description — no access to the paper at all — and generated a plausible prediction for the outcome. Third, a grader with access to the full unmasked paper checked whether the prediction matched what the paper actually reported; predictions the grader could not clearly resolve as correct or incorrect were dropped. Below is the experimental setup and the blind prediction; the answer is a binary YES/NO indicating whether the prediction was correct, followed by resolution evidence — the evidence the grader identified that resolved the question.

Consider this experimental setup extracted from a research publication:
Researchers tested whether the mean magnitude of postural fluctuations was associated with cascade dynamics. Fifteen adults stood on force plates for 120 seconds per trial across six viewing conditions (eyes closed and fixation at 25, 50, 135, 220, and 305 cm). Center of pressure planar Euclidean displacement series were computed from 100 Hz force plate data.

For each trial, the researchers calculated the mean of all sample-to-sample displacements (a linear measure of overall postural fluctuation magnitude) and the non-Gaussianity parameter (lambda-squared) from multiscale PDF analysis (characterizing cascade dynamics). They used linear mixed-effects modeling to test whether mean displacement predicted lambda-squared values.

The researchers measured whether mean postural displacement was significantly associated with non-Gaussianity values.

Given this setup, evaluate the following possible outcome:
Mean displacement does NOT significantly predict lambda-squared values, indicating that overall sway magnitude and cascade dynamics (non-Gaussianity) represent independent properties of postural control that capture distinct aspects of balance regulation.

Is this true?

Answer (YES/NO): NO